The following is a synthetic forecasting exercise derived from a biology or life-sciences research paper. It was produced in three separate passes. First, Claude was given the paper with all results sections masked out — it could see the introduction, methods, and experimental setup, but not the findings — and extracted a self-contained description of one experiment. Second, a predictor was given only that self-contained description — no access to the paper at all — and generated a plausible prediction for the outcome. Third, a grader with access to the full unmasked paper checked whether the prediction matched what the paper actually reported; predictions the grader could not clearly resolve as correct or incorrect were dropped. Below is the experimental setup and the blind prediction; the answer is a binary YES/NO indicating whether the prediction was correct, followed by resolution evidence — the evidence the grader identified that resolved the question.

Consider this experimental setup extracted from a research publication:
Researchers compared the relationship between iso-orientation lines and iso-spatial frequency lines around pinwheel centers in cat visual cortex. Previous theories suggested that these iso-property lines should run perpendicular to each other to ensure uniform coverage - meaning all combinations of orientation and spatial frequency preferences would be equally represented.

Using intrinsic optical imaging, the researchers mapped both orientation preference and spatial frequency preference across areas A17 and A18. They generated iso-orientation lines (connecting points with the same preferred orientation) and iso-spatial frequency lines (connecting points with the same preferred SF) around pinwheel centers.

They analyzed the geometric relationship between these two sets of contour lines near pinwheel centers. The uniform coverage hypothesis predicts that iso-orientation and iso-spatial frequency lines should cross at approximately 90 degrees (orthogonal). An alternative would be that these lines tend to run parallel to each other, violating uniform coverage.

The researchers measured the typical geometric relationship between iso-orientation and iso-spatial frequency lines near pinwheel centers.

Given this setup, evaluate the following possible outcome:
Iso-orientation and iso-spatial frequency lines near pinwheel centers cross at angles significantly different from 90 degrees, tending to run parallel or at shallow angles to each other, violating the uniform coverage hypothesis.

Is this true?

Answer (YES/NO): YES